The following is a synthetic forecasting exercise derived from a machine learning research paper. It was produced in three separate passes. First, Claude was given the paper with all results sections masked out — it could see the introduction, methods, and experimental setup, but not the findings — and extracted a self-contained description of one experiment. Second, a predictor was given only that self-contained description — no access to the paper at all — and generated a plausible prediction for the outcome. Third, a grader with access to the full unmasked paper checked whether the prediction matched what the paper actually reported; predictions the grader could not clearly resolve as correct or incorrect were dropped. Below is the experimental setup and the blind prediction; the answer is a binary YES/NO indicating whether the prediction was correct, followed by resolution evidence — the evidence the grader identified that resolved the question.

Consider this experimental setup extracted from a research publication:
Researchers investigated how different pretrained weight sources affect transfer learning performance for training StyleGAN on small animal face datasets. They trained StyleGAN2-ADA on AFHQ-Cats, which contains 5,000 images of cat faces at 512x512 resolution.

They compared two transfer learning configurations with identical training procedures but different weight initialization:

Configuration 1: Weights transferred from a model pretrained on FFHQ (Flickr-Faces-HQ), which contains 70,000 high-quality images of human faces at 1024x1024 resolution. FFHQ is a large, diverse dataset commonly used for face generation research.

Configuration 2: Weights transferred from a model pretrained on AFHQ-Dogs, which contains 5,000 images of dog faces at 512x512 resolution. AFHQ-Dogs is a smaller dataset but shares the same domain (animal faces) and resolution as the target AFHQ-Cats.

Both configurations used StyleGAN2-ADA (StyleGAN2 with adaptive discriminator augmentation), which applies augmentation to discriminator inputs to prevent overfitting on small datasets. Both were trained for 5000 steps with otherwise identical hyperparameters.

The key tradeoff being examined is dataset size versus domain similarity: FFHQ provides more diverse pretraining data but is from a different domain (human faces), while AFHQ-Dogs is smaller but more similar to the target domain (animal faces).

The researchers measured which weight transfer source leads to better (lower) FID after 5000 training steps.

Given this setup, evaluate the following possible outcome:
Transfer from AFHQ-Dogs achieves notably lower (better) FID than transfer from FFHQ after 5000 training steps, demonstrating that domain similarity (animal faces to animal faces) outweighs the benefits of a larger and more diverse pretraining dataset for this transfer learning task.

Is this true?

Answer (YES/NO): NO